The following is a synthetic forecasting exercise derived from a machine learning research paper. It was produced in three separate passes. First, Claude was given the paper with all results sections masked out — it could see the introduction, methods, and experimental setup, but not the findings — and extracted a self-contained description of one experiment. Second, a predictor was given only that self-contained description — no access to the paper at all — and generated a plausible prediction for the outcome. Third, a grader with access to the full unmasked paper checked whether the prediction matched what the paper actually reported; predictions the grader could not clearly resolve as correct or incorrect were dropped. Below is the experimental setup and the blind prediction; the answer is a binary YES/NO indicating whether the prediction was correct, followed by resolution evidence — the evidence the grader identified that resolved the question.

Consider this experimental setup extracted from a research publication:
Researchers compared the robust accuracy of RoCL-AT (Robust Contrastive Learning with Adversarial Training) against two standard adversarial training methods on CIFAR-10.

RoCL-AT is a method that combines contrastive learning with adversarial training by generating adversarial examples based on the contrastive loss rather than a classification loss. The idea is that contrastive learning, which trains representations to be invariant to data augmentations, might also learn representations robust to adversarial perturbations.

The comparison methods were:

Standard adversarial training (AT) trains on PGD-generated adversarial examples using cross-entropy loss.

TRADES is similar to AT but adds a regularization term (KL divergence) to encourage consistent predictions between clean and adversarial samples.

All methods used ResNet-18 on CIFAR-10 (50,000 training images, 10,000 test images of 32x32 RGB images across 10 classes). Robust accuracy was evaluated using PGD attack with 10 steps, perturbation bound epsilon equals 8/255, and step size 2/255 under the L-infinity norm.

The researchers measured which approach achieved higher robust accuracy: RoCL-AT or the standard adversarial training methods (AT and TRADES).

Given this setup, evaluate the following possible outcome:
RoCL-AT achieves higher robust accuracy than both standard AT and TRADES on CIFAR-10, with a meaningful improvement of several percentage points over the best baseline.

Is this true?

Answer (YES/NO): NO